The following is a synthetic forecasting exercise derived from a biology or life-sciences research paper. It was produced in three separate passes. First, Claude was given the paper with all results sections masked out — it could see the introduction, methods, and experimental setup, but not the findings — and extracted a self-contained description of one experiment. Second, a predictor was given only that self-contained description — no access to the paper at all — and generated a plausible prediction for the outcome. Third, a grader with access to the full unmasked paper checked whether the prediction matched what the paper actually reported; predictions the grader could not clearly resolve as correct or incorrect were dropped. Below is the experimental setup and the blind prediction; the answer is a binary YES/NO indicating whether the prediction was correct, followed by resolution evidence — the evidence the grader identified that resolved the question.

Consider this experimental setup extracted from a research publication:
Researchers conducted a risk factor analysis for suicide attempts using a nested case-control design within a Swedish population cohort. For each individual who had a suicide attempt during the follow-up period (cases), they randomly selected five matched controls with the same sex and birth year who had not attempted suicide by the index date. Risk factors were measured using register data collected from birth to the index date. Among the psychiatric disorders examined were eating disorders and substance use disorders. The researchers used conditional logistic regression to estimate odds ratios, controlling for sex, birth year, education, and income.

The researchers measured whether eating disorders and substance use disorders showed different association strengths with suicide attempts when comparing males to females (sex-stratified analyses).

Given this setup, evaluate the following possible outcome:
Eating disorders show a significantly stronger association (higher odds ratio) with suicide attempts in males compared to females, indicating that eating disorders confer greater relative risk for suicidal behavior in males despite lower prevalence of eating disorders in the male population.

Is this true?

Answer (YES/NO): NO